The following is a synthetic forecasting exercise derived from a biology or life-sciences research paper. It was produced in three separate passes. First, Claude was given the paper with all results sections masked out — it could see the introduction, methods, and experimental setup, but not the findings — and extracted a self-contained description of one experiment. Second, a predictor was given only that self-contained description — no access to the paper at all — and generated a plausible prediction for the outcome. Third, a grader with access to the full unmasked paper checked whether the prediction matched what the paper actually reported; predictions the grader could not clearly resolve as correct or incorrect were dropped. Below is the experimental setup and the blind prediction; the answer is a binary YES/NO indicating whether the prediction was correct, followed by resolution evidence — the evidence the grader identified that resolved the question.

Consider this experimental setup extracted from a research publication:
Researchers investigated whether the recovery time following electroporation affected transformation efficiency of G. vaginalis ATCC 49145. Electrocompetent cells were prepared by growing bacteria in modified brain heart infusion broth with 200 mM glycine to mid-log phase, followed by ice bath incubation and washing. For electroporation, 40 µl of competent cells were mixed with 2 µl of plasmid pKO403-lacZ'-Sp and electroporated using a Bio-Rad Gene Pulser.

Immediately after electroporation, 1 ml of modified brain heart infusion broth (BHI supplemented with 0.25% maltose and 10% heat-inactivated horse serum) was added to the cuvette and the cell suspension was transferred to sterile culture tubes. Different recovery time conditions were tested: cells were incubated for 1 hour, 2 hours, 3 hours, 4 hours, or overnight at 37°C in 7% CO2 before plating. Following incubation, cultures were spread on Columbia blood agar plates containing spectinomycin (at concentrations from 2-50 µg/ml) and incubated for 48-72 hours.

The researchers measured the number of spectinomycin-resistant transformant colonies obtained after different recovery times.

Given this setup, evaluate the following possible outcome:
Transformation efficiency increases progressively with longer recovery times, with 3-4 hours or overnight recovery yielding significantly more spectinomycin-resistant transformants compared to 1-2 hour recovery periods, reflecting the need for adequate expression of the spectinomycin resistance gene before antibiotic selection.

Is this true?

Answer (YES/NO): NO